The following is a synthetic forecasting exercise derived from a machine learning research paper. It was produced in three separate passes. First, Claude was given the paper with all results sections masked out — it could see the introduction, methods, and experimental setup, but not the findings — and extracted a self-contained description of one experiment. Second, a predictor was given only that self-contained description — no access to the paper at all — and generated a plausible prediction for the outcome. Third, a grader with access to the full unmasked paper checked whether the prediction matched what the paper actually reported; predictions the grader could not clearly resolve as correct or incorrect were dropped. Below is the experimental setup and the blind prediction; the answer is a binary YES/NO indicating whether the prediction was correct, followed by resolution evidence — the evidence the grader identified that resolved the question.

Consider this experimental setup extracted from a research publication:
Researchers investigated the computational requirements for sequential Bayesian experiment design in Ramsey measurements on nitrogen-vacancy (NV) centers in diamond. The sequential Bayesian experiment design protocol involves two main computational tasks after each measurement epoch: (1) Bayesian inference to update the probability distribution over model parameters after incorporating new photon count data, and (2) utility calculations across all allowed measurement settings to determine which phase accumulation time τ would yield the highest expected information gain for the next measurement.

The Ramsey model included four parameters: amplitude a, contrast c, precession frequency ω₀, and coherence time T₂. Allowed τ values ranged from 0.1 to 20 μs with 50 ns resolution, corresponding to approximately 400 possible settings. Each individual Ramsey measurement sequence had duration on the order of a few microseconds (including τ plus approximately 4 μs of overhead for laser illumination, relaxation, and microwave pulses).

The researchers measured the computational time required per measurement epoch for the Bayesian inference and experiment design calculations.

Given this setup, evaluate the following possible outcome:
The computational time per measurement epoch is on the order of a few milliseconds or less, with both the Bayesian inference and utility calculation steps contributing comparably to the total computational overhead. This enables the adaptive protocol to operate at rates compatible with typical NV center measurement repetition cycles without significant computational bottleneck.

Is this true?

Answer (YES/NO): NO